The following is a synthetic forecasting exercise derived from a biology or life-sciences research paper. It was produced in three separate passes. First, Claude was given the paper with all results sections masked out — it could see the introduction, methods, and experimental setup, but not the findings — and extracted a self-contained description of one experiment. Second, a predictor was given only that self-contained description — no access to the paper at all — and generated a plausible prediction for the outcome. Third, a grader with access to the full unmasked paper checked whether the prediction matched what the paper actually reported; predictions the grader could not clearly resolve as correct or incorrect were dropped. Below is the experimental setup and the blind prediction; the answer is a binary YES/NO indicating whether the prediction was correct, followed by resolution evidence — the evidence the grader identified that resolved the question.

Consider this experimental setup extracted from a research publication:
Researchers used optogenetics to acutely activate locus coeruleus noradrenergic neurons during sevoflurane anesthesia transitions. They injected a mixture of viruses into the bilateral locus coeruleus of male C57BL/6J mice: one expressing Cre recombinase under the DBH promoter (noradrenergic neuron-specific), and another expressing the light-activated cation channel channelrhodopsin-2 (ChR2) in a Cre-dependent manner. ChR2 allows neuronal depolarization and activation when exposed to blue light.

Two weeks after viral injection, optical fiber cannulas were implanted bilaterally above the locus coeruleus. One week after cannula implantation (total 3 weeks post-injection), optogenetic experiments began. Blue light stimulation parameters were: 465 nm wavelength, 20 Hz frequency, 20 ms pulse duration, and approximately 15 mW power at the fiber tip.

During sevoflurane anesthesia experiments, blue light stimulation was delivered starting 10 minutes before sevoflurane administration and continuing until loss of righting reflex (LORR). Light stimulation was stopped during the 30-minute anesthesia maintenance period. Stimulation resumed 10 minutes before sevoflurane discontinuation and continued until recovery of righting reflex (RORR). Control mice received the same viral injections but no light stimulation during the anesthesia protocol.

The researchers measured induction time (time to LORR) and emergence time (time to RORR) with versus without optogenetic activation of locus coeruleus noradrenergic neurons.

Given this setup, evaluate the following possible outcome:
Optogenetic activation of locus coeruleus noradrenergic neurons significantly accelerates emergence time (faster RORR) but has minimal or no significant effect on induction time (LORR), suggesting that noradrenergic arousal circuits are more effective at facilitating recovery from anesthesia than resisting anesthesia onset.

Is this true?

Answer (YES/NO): NO